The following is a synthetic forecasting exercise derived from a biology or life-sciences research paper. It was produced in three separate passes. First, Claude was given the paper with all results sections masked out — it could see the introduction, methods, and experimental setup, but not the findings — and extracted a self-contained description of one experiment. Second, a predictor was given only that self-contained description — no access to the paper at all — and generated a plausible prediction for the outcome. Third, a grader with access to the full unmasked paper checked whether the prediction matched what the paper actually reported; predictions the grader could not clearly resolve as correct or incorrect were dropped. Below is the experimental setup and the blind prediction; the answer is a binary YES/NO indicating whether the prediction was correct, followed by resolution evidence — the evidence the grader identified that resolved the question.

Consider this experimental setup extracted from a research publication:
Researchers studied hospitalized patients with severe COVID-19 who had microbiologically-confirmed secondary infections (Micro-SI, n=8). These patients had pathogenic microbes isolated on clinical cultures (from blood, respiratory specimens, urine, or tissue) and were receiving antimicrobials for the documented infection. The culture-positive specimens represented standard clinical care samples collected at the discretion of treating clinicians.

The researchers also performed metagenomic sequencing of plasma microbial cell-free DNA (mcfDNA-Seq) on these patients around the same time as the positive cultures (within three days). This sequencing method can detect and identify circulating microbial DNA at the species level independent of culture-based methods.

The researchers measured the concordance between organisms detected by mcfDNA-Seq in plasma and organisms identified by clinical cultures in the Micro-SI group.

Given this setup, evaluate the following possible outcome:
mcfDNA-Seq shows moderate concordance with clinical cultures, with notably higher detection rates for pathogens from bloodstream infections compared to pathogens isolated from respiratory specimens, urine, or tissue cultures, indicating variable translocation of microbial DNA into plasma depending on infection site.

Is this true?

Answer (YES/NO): NO